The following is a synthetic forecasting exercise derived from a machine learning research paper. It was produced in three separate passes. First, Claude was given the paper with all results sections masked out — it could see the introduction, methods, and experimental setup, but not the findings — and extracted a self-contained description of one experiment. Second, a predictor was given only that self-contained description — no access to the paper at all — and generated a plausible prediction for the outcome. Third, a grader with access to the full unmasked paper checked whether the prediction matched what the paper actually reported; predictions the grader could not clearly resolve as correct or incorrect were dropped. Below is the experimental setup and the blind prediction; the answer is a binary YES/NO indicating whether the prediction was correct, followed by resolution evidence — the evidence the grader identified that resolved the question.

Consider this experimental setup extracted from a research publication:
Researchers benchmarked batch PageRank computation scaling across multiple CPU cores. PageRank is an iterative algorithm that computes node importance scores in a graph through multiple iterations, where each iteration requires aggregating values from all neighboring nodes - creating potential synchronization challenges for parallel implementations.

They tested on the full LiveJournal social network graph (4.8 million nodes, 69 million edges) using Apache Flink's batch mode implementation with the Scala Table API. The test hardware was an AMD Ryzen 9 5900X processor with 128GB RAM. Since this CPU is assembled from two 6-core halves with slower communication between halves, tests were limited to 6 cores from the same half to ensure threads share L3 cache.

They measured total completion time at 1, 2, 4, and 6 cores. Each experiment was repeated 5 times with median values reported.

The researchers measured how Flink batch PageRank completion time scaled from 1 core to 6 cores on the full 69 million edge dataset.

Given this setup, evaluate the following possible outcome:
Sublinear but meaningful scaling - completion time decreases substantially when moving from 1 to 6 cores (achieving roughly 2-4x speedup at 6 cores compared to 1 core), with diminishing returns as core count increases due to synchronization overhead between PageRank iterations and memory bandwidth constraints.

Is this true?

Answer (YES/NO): YES